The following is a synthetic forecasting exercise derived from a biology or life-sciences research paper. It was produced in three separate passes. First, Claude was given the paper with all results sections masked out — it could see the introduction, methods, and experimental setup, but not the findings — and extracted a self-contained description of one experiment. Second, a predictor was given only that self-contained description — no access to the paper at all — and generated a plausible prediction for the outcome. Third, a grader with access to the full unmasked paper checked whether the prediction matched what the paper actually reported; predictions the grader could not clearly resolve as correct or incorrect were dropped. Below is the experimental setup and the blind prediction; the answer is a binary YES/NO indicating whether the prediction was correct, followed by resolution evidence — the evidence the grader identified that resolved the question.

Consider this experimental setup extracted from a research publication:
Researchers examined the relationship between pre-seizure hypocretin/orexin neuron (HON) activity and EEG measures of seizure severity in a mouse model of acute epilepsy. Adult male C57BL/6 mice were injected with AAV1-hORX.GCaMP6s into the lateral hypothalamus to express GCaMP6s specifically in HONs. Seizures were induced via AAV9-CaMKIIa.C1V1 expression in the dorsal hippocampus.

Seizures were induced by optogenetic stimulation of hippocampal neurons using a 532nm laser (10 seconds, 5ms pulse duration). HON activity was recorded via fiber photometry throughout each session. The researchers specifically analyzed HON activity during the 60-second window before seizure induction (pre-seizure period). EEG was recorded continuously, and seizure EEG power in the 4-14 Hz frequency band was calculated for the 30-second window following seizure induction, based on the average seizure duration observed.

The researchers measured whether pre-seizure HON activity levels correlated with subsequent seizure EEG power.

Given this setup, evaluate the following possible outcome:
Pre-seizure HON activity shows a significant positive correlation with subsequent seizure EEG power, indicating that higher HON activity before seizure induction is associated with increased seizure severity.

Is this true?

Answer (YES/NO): YES